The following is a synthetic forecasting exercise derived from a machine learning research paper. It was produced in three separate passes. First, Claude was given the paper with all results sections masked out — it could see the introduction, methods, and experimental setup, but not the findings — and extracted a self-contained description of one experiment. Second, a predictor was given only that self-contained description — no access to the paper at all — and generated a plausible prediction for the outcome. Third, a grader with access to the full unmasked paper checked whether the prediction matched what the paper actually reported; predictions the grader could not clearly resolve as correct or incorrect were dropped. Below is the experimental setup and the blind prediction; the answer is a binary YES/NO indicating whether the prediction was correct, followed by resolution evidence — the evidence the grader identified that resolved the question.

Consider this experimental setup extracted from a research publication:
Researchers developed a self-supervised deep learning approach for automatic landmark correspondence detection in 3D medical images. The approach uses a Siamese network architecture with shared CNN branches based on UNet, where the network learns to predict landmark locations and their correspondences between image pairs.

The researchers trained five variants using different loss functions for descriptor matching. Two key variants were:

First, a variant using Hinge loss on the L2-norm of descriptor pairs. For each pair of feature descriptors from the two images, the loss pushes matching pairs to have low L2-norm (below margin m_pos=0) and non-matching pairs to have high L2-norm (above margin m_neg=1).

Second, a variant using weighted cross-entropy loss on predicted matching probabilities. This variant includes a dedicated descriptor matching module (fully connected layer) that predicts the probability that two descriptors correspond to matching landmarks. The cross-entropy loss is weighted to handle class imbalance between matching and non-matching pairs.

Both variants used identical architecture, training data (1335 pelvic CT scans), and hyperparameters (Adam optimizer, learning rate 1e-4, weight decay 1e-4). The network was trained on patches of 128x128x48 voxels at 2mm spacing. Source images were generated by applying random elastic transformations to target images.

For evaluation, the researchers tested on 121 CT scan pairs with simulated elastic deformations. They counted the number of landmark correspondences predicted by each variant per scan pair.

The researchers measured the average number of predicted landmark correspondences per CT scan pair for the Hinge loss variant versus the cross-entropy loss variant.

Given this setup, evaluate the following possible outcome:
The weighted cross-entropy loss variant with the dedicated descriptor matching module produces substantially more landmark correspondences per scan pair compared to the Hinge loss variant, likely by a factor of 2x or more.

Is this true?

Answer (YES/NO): NO